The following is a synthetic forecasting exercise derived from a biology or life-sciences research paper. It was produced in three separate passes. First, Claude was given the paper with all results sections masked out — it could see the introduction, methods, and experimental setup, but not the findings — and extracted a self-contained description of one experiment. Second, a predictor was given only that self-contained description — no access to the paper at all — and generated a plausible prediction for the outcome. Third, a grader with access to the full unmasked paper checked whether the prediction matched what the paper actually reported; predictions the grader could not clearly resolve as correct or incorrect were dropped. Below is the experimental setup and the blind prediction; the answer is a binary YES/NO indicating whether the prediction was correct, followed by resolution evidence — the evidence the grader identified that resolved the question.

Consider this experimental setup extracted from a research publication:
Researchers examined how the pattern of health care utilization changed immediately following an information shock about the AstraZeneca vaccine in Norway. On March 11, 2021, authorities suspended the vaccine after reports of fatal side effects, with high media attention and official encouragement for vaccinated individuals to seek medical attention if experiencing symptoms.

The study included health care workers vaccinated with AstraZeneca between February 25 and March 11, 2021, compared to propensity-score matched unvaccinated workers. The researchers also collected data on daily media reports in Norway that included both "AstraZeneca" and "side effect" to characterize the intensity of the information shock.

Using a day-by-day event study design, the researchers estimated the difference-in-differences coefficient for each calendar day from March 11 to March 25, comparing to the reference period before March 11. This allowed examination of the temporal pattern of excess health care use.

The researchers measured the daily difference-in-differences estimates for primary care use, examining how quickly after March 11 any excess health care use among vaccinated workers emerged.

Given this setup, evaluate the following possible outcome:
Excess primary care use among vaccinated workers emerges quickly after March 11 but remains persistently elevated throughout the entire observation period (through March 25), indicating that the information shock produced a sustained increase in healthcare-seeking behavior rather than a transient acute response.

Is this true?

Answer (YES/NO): YES